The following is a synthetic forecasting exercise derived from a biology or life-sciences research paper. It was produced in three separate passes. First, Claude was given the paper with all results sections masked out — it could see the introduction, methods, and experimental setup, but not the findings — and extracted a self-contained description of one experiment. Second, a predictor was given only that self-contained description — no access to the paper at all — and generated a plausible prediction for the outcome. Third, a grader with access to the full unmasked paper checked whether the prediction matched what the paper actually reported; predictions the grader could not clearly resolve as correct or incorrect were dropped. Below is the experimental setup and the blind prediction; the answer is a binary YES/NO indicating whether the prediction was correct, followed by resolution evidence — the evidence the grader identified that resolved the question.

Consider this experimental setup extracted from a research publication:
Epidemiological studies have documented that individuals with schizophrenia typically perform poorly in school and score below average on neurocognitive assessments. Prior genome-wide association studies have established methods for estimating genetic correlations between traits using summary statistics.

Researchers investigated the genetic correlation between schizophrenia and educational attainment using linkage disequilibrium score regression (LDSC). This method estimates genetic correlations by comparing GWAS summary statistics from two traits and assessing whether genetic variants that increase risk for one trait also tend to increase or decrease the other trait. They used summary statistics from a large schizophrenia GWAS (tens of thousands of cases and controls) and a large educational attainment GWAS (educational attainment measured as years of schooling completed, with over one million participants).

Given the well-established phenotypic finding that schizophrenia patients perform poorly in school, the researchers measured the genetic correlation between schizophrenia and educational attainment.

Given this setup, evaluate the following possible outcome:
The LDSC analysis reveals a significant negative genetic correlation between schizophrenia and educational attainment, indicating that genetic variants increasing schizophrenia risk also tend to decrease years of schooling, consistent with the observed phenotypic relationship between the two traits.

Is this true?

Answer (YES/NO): NO